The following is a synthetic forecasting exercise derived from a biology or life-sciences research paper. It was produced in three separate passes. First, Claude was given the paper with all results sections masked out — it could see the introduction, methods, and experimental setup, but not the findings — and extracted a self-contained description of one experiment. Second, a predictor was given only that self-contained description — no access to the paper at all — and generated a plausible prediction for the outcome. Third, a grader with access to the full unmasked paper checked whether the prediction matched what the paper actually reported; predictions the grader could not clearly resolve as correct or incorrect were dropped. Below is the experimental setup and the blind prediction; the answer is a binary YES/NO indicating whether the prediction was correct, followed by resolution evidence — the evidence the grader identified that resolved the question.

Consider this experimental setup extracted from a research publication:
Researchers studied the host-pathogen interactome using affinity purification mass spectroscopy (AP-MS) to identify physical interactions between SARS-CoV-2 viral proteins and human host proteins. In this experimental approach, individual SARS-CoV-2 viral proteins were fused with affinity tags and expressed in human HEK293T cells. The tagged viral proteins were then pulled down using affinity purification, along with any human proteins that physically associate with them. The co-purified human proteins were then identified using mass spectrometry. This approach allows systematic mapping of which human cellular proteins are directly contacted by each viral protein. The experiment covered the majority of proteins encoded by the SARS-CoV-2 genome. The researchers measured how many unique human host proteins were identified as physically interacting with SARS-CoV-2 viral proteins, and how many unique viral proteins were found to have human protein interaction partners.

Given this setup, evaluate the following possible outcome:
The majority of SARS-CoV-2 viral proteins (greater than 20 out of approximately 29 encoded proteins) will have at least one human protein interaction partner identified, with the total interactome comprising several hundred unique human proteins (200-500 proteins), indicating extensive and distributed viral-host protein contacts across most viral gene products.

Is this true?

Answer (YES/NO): YES